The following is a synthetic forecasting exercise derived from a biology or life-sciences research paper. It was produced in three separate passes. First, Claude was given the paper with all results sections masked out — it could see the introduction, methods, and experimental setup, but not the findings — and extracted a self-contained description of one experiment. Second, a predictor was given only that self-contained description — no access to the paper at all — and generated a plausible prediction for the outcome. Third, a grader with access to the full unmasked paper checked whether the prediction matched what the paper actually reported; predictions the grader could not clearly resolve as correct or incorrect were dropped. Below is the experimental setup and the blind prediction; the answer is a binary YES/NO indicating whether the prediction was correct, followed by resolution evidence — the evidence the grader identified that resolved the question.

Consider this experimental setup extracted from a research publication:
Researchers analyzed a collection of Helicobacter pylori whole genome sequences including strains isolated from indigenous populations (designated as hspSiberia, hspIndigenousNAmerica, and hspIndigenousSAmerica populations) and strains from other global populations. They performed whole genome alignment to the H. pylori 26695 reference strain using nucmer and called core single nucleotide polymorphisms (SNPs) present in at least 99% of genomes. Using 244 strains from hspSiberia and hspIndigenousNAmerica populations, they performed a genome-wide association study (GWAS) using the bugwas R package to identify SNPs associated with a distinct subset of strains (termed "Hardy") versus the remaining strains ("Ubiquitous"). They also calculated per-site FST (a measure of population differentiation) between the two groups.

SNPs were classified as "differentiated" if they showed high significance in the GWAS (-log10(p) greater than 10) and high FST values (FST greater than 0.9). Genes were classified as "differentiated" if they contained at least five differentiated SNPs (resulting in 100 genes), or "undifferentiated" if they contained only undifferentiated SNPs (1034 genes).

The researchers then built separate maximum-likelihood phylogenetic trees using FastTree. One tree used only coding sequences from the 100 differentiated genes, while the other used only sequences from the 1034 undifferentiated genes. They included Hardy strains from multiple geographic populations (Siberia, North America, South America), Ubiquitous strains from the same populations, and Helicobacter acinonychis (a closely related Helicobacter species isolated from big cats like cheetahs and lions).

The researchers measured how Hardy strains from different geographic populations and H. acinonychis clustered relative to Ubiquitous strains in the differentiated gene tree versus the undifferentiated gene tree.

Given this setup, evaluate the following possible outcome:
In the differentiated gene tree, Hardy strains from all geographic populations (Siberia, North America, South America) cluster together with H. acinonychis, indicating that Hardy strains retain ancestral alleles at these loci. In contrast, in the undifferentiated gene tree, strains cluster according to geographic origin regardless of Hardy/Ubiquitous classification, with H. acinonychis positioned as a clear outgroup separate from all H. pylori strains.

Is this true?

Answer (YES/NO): NO